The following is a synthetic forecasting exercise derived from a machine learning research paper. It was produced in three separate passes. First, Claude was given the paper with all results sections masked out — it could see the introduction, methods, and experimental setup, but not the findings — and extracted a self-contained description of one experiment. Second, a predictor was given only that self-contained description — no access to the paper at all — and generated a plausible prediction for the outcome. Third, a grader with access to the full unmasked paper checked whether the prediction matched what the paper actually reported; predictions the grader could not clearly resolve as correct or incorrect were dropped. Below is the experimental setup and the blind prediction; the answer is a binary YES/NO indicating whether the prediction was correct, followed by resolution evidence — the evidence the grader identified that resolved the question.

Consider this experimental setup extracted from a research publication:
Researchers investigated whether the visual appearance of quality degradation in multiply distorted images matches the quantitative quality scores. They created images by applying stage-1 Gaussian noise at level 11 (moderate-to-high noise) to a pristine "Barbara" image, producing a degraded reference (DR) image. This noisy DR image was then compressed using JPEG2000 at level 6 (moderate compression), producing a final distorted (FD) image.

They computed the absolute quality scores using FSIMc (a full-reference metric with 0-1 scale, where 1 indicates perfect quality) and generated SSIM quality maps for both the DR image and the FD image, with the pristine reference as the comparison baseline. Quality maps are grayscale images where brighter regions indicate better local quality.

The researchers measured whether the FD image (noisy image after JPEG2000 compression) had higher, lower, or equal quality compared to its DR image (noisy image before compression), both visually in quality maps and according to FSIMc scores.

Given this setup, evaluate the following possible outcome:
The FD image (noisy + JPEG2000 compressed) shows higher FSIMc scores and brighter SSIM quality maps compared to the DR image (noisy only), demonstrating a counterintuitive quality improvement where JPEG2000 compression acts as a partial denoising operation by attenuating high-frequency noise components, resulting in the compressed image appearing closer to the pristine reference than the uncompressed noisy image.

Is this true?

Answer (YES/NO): YES